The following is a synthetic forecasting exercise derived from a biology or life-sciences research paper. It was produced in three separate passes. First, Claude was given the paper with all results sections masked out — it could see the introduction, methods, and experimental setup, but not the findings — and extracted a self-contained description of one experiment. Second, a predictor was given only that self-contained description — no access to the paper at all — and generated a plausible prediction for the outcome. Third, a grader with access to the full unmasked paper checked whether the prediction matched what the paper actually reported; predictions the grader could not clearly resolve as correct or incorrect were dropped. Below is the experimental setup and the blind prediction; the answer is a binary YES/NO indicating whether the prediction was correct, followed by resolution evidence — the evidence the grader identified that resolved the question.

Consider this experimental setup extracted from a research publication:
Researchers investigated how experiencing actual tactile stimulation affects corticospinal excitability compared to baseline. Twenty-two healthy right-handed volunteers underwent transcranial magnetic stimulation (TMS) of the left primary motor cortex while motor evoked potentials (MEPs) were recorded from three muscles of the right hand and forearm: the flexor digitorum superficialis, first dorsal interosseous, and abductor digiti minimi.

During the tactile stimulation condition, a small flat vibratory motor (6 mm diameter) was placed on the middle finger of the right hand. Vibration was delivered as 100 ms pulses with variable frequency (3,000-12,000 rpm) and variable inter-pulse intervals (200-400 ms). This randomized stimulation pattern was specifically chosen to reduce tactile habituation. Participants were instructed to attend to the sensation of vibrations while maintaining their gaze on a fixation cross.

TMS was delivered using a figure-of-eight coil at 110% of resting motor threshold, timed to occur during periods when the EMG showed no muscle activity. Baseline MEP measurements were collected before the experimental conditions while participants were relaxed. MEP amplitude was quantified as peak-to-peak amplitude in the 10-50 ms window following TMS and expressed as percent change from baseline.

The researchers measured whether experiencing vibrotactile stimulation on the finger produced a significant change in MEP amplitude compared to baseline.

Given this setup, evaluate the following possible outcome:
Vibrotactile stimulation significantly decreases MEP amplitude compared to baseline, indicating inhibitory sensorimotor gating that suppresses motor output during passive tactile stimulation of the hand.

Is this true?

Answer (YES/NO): NO